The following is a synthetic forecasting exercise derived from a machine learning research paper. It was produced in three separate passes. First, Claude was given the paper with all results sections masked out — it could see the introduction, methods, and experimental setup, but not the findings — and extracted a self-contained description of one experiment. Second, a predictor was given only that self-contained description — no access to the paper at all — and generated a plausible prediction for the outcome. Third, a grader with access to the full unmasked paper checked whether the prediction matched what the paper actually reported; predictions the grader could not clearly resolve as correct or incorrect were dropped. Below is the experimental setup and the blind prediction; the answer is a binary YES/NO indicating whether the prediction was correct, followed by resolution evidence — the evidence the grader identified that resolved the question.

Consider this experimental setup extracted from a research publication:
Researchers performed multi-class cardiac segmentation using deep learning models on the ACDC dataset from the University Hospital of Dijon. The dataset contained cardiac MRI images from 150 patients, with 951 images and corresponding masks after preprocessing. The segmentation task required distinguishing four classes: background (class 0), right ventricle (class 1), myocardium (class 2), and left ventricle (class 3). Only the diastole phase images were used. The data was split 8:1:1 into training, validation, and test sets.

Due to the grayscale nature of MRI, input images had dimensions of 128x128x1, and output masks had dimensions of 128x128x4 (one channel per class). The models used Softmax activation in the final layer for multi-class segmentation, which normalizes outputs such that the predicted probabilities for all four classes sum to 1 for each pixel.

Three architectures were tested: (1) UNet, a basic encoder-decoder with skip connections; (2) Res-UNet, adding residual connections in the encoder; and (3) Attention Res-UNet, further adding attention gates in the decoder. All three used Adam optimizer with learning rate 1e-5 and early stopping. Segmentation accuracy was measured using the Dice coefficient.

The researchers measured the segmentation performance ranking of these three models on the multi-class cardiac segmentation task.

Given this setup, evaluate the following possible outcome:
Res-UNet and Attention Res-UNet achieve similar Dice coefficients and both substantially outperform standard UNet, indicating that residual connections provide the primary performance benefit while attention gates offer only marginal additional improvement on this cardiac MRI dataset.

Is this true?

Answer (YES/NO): NO